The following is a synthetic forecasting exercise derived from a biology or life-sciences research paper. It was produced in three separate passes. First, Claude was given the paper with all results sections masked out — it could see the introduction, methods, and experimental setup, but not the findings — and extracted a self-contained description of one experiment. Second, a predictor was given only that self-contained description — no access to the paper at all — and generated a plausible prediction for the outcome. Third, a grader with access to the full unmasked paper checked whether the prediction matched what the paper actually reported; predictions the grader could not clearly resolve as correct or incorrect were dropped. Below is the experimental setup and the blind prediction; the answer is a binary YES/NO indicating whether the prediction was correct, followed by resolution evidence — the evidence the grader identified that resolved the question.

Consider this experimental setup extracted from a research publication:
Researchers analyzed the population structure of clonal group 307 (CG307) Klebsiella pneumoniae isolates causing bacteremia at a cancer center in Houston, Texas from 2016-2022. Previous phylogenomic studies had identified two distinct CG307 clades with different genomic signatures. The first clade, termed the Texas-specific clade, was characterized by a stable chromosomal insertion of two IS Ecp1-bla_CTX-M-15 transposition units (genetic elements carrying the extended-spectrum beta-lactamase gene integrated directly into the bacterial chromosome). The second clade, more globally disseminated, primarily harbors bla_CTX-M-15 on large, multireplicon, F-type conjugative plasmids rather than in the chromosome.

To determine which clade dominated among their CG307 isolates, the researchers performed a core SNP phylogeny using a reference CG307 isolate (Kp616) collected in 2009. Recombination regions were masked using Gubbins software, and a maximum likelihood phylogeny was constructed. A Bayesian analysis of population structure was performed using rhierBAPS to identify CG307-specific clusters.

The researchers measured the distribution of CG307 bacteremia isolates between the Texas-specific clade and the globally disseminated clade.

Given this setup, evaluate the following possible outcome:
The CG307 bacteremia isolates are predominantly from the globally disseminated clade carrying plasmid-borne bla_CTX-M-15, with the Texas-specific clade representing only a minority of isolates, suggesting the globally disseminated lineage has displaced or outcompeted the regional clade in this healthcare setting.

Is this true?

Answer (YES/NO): YES